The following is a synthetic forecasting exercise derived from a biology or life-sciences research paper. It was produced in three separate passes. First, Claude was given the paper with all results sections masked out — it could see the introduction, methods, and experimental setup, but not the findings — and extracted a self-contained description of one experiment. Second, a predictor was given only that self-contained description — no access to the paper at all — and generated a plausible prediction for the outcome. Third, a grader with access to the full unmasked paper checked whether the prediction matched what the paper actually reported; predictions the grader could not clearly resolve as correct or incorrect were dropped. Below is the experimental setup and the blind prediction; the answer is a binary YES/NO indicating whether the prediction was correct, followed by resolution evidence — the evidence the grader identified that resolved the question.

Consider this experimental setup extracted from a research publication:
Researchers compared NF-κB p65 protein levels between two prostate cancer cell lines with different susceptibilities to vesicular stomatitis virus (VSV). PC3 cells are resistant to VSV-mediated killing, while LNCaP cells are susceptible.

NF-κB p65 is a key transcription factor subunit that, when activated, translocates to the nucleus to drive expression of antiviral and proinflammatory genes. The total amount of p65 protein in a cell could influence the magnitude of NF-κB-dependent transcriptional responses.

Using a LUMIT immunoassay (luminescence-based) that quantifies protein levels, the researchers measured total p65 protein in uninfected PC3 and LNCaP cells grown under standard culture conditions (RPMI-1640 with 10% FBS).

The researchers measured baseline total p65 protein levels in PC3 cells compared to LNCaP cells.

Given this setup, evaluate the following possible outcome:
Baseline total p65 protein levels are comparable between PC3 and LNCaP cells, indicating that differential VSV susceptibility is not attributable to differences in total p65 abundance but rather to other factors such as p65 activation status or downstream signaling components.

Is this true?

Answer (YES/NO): NO